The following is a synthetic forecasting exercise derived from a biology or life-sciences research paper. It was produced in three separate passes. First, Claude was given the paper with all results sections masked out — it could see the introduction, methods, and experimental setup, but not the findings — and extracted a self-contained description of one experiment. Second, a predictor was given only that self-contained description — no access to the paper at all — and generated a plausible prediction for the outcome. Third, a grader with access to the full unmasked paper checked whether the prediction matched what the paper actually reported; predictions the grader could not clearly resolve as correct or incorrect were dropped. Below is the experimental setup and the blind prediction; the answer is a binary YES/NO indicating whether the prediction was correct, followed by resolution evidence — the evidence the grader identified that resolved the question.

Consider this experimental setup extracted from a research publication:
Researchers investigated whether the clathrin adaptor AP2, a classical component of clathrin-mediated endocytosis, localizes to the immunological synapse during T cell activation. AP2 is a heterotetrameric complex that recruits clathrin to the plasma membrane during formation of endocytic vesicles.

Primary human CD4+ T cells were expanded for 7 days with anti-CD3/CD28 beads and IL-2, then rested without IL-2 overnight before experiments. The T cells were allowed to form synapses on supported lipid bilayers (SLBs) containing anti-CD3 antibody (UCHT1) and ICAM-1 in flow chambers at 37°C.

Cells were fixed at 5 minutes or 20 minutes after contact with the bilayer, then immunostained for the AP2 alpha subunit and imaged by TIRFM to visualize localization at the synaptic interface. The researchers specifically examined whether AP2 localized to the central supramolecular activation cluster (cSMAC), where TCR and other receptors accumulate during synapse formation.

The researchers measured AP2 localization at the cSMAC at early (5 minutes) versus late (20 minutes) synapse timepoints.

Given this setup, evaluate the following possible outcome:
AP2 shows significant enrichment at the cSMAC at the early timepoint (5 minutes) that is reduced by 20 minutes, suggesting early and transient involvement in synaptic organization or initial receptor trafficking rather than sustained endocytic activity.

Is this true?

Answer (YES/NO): NO